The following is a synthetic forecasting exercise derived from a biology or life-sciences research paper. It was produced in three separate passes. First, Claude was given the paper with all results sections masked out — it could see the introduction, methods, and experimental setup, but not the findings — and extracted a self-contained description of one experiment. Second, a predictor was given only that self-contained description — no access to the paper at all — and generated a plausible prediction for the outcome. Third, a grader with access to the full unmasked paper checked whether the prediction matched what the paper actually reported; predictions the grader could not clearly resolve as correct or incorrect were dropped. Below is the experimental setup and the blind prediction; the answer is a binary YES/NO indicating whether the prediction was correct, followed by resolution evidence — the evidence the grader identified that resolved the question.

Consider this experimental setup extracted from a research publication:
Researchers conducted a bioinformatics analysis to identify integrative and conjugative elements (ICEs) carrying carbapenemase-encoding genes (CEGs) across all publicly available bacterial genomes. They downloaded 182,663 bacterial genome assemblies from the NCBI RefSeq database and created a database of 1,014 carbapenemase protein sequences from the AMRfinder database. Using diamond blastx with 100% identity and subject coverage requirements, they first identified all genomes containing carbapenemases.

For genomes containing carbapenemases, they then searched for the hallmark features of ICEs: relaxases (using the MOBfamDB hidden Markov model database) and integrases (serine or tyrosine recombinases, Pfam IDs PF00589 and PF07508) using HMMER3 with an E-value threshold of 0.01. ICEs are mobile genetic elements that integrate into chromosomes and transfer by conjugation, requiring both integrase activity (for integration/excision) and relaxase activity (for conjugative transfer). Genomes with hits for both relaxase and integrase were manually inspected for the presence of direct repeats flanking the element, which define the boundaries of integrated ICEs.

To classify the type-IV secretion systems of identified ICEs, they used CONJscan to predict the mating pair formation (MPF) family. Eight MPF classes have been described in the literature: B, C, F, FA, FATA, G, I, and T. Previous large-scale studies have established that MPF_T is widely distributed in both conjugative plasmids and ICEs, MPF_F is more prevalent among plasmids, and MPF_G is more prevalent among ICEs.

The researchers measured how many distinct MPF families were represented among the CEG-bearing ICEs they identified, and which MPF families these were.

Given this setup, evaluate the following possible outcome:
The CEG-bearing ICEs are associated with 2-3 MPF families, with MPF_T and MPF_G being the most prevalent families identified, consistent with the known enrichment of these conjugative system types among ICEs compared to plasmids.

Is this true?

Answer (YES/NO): YES